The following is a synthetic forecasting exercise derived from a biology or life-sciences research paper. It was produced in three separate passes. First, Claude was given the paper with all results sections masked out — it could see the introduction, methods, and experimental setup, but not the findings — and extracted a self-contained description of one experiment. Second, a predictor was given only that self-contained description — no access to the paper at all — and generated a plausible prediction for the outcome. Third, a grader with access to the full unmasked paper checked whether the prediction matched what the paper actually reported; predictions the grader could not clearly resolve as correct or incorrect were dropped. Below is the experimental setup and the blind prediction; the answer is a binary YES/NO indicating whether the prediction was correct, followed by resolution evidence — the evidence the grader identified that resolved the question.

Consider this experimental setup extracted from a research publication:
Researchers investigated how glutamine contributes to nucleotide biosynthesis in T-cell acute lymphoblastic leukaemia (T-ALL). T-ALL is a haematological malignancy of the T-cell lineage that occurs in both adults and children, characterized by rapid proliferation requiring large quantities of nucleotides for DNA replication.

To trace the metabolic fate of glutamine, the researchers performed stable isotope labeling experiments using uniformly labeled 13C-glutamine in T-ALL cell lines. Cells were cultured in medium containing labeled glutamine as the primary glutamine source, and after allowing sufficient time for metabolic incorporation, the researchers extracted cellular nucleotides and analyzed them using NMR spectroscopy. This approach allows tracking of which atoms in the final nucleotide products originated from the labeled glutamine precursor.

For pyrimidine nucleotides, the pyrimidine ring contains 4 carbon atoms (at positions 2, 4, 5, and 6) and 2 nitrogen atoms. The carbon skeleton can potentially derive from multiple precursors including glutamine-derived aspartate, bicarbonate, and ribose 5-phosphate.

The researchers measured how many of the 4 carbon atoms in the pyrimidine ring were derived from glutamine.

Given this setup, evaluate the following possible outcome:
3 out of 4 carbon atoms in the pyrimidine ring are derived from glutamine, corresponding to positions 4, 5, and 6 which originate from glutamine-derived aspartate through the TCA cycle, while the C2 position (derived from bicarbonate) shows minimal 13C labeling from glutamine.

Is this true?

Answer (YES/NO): YES